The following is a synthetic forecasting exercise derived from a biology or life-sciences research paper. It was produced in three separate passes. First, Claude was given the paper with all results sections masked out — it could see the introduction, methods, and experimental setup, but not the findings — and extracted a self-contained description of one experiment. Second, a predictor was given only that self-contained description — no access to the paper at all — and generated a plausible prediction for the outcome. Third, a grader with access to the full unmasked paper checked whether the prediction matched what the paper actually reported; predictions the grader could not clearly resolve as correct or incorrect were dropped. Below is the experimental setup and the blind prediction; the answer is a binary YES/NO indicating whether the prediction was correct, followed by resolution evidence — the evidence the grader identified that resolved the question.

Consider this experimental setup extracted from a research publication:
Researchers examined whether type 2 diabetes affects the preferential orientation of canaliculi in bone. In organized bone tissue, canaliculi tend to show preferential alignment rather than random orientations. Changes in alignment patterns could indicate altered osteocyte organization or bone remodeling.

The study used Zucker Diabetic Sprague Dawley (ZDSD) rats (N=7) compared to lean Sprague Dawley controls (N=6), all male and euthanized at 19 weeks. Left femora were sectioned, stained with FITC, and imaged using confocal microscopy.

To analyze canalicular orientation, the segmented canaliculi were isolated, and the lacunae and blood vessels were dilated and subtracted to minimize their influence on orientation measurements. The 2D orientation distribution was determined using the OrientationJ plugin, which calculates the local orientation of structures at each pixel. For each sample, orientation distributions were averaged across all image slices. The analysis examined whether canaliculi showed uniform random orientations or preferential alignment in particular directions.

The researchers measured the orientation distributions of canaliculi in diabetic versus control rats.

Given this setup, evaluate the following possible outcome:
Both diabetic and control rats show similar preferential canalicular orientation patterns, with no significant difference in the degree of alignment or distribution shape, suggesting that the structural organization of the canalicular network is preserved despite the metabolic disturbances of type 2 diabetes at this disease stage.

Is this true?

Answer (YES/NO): YES